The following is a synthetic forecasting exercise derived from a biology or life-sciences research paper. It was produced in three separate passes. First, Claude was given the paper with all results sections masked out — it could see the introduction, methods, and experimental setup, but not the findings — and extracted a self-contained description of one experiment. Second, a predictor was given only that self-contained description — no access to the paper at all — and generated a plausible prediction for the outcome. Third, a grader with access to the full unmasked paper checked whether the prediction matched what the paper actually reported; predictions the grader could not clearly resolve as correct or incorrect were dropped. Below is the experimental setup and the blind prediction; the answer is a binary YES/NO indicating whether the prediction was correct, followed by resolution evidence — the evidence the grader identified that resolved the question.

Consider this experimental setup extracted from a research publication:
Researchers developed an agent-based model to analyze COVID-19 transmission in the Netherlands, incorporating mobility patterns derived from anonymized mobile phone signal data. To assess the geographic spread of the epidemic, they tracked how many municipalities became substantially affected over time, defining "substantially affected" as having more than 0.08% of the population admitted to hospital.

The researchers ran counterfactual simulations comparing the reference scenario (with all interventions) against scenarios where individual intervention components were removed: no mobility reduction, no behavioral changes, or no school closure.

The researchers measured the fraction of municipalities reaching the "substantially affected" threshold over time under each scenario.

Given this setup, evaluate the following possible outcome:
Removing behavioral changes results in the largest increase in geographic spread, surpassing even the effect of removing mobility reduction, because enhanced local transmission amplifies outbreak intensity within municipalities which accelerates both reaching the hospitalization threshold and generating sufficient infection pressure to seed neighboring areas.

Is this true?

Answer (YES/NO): NO